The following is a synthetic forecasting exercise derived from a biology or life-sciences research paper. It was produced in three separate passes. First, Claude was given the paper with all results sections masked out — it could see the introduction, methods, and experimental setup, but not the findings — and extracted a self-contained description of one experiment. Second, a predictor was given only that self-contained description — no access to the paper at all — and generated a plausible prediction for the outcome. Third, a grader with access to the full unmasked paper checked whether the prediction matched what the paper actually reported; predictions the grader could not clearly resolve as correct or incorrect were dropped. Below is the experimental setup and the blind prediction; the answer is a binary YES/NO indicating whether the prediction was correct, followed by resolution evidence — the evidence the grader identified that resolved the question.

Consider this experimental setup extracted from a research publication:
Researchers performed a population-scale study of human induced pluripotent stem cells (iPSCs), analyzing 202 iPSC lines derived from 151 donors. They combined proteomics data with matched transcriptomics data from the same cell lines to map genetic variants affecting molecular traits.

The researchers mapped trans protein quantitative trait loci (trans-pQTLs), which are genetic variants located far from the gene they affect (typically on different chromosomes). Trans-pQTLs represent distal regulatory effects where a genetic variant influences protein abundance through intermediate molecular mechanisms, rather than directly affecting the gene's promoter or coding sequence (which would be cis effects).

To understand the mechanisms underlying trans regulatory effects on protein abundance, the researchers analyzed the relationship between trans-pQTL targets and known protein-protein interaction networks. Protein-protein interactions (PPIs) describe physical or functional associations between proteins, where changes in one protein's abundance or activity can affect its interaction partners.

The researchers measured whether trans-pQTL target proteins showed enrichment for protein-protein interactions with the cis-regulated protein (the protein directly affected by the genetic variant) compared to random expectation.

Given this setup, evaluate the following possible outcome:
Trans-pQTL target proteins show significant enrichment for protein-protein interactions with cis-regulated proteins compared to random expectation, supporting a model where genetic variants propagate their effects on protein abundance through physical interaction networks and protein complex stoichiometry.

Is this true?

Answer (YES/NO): YES